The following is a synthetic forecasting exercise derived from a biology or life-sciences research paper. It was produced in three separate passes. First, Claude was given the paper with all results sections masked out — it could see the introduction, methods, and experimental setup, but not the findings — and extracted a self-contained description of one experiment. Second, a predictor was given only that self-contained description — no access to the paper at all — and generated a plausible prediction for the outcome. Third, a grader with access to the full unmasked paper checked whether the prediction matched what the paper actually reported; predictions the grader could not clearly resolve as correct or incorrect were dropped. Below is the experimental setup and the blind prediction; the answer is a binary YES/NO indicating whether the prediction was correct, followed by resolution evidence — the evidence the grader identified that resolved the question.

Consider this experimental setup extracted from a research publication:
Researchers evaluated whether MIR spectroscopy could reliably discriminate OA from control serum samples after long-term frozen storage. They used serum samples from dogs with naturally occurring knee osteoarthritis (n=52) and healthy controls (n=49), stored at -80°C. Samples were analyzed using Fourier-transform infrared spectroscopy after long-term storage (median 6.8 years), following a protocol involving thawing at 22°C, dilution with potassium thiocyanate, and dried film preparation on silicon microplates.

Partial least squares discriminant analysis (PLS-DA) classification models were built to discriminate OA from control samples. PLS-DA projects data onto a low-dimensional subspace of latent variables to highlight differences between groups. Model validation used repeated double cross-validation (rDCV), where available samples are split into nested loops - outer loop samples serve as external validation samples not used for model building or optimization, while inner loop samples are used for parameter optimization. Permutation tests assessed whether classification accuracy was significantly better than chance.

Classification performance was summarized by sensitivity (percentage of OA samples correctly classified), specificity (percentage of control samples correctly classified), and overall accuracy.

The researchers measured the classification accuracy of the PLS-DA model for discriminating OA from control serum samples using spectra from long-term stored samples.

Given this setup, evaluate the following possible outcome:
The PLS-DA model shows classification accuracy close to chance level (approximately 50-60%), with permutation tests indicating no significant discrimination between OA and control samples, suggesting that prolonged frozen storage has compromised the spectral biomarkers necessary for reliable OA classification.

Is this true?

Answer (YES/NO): NO